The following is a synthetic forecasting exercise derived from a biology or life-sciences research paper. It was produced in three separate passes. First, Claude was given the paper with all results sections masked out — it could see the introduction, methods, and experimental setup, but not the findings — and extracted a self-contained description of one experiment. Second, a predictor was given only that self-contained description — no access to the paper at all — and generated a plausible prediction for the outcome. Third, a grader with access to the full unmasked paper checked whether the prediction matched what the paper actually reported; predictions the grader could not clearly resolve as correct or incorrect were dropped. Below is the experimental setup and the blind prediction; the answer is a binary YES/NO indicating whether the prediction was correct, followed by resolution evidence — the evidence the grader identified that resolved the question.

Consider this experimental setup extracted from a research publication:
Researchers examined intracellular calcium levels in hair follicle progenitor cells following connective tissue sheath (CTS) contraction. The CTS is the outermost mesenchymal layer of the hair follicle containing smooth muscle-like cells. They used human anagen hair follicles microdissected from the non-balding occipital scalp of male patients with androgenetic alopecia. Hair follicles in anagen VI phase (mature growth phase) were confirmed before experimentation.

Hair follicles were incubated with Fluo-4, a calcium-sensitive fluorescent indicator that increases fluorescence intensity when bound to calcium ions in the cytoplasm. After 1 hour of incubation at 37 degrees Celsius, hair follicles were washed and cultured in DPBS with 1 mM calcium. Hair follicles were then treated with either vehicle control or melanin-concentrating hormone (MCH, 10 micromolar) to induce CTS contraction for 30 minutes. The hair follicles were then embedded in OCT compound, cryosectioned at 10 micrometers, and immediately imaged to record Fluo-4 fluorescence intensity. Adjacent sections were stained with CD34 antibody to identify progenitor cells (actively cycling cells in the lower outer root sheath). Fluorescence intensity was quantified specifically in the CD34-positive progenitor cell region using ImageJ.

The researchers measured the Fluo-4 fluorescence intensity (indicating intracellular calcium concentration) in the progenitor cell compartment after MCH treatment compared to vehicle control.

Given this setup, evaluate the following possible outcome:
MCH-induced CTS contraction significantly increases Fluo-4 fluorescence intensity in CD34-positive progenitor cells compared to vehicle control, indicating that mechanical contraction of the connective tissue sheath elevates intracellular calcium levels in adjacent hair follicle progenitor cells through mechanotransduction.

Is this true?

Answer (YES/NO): YES